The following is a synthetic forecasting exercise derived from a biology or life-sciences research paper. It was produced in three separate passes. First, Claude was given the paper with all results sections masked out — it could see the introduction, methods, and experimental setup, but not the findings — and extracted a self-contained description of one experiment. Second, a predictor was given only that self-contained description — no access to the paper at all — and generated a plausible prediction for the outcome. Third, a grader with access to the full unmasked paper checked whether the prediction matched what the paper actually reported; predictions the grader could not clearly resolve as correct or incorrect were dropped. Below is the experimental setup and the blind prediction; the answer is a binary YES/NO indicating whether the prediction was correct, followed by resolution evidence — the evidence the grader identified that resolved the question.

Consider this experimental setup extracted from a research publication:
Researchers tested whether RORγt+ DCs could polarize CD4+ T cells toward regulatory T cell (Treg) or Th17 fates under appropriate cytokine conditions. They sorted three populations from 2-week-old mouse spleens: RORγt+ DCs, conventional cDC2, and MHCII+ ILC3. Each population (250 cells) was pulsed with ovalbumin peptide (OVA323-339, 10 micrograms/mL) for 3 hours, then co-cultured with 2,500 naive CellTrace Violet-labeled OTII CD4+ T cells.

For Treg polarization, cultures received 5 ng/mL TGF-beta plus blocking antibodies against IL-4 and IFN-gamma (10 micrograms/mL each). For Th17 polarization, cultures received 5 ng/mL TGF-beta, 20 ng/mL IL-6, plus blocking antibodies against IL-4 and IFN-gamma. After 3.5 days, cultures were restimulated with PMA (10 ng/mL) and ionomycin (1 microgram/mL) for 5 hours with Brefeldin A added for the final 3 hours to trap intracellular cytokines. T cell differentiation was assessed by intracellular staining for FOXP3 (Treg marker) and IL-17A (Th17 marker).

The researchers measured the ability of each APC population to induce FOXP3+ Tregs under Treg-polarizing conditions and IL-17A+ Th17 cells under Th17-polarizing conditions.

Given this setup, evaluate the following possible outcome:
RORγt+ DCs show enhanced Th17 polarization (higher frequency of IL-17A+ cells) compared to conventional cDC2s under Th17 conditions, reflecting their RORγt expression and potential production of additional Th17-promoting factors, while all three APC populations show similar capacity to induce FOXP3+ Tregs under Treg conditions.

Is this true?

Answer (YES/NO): NO